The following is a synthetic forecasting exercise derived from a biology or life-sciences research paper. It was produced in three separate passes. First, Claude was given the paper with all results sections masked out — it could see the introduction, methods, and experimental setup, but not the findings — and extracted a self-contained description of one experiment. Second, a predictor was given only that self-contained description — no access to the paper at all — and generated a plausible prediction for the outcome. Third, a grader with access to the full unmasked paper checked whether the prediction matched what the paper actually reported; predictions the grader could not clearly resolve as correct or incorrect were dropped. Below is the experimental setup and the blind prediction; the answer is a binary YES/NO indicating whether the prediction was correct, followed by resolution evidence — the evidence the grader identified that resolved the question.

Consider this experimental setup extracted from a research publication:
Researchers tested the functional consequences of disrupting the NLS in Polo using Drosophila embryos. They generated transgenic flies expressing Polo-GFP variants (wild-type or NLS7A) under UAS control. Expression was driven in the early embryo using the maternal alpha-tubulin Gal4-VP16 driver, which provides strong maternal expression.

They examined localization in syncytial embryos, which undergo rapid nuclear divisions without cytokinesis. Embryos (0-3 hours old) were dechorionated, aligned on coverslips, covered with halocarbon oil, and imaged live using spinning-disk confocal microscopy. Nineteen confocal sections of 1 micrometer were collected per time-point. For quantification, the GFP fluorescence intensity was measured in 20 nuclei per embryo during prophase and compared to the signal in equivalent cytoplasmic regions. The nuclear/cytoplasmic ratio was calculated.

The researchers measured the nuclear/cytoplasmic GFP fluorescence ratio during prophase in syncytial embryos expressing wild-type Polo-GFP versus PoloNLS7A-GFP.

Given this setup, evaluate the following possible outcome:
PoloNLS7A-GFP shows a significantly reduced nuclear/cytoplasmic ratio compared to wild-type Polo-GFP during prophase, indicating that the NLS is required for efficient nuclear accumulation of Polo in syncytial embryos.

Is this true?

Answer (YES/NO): YES